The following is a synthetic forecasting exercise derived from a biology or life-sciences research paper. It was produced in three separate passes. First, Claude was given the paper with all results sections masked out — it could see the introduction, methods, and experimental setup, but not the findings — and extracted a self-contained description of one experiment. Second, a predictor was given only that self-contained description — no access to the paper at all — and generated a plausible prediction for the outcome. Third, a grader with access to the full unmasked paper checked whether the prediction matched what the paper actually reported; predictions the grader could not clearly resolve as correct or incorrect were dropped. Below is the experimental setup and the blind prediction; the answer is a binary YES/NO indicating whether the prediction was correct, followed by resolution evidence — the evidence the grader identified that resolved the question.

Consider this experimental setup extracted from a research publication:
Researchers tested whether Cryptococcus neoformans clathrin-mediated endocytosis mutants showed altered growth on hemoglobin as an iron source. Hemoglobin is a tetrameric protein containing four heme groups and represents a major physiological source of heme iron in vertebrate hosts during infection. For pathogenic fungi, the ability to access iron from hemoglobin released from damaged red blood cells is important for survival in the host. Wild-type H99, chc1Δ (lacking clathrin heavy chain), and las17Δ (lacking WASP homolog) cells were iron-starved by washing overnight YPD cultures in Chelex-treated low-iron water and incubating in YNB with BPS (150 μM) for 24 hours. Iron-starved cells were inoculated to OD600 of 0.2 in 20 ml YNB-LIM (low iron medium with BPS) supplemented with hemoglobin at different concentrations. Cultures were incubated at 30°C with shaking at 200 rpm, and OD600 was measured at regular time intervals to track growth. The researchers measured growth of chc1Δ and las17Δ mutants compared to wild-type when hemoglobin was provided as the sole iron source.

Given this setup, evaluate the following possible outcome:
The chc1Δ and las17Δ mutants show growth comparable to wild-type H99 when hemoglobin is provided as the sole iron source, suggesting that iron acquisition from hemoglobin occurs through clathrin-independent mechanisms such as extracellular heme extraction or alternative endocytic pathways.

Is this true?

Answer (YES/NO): NO